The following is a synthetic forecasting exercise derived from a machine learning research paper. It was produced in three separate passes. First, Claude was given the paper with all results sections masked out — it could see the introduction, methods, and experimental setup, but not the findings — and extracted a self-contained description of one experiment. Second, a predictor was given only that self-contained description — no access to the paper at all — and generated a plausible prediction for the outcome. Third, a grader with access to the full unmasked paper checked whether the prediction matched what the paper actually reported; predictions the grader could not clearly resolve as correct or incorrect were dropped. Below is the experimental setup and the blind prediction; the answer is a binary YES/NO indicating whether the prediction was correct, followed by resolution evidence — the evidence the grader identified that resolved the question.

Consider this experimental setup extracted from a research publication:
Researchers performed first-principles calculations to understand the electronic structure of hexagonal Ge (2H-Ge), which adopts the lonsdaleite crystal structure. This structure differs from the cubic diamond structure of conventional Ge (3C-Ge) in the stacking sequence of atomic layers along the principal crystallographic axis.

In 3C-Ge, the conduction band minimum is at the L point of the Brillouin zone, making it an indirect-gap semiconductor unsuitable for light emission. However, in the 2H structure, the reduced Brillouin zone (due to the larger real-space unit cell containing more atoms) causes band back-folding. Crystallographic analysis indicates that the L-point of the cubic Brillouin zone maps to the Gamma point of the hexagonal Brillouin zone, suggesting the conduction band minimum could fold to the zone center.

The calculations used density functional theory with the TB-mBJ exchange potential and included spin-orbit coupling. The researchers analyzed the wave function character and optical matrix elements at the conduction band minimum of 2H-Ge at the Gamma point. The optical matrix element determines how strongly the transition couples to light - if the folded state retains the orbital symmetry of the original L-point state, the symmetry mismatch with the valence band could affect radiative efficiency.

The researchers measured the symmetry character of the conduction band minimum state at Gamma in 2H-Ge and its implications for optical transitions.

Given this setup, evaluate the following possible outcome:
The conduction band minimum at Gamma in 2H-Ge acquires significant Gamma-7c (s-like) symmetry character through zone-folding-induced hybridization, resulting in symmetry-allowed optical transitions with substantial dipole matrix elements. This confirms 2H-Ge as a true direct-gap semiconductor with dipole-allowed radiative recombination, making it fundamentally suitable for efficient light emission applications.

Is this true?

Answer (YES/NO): NO